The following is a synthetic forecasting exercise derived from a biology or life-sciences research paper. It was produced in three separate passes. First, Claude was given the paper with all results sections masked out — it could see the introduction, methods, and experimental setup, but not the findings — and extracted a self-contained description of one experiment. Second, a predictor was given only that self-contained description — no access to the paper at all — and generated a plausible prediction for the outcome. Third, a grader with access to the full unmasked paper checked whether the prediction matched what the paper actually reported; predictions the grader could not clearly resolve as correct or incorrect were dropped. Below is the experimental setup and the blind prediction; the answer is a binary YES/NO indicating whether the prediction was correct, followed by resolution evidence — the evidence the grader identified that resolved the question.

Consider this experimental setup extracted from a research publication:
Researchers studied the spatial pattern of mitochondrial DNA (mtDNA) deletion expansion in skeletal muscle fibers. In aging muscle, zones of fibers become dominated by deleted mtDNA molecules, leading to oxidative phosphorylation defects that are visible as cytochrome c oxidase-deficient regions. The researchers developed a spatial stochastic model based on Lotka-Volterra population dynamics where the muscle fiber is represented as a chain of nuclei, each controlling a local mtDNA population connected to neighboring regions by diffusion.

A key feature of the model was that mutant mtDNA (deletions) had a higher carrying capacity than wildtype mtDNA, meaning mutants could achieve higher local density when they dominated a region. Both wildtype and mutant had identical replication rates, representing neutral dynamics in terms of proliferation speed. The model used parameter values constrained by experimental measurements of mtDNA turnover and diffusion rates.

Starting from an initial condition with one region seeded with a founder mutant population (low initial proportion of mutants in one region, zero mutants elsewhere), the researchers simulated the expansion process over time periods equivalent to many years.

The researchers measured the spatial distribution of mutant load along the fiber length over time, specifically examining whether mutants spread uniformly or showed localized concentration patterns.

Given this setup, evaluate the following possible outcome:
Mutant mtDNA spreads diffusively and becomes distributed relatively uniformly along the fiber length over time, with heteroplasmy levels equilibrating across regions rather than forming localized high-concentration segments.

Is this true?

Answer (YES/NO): NO